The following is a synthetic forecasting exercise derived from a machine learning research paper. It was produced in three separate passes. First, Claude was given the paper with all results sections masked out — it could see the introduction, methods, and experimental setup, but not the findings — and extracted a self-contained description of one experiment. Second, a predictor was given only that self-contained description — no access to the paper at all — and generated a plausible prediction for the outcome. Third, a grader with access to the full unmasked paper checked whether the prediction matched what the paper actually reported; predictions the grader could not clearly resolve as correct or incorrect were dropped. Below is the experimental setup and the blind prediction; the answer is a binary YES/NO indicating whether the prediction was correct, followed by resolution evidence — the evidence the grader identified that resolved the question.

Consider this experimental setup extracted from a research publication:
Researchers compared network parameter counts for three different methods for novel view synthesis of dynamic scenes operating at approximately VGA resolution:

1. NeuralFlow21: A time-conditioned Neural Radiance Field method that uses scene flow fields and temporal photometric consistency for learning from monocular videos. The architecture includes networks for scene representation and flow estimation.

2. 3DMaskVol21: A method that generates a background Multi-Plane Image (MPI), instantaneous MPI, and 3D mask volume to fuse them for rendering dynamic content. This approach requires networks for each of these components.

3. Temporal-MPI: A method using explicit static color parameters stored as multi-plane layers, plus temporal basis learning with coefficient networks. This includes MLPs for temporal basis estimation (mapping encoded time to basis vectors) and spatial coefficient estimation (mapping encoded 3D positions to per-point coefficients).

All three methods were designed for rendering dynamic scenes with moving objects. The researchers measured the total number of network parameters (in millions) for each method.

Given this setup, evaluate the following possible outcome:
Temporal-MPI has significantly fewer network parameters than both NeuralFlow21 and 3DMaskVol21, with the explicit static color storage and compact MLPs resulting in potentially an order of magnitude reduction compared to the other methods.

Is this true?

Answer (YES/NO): NO